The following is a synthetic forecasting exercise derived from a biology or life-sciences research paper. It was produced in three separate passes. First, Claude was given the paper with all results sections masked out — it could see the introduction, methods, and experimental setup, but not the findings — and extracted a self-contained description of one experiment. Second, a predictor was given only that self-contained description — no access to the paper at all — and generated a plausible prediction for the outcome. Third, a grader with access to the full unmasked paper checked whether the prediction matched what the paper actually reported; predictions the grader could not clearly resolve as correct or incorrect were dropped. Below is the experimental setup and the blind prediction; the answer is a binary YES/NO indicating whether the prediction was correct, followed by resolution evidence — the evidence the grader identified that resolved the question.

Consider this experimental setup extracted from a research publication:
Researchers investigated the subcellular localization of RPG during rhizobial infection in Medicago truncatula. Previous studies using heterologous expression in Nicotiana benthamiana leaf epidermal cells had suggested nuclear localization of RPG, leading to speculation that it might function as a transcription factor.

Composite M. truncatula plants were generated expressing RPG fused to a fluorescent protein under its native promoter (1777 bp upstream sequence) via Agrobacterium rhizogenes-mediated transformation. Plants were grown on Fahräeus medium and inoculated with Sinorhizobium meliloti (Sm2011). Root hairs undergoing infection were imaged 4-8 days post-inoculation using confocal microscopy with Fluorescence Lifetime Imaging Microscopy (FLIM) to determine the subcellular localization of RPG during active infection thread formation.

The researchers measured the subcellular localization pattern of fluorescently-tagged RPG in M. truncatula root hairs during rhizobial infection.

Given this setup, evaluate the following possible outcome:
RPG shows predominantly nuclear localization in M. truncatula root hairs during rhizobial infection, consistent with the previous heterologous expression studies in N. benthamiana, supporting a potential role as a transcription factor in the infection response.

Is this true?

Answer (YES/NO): NO